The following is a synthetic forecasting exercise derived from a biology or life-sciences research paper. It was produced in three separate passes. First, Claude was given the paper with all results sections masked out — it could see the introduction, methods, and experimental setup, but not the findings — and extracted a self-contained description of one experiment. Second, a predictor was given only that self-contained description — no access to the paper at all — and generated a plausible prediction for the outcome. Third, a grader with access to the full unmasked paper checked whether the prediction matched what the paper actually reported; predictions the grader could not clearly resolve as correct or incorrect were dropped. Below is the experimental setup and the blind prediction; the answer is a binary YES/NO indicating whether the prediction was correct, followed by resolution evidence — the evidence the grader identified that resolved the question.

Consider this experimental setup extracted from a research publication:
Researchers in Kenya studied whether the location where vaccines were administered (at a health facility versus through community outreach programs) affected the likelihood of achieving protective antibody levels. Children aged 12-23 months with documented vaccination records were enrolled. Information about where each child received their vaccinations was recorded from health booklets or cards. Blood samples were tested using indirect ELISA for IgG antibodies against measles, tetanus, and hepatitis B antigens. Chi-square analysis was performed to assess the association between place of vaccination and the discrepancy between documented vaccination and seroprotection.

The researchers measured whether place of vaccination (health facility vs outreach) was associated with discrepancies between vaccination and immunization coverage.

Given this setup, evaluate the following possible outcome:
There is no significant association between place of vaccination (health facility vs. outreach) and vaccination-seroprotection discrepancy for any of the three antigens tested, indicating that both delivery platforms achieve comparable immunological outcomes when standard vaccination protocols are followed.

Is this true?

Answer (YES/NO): YES